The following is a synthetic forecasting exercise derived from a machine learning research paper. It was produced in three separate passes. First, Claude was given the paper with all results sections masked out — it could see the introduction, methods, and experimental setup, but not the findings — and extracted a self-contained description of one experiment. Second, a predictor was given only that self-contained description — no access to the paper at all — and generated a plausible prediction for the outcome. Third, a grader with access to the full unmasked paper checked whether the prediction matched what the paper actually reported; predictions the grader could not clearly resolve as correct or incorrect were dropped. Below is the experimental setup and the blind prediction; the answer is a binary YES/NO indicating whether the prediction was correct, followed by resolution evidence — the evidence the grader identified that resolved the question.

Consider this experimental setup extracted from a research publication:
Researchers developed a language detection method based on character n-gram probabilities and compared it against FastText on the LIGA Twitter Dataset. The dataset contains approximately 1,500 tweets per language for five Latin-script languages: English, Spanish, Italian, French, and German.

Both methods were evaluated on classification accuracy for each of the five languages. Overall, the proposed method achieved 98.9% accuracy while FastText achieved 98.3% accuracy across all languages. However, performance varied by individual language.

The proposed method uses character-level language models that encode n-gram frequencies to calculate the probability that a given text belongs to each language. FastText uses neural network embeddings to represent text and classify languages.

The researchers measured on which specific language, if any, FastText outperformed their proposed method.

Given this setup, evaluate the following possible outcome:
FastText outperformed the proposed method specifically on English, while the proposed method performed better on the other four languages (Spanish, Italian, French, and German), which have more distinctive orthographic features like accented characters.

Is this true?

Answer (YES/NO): NO